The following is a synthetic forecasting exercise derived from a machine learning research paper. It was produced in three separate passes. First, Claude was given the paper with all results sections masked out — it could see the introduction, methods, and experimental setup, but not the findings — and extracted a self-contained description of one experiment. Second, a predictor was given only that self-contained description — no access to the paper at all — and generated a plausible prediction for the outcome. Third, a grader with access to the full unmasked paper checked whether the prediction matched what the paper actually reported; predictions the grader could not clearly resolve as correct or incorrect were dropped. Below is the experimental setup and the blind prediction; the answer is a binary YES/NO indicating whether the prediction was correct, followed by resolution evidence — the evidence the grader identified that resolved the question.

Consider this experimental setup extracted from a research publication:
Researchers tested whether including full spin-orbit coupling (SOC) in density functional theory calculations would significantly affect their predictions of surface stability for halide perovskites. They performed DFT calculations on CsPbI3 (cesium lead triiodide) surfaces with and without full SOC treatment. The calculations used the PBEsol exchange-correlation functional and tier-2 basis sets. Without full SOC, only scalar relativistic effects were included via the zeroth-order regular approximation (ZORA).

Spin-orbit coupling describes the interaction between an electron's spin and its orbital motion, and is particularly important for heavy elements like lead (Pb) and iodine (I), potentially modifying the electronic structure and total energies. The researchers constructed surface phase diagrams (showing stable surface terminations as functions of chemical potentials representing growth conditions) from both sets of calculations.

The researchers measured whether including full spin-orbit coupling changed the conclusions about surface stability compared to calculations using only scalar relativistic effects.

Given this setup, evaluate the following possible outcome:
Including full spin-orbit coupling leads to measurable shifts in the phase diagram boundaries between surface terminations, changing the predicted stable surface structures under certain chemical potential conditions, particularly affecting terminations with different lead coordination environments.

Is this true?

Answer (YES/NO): NO